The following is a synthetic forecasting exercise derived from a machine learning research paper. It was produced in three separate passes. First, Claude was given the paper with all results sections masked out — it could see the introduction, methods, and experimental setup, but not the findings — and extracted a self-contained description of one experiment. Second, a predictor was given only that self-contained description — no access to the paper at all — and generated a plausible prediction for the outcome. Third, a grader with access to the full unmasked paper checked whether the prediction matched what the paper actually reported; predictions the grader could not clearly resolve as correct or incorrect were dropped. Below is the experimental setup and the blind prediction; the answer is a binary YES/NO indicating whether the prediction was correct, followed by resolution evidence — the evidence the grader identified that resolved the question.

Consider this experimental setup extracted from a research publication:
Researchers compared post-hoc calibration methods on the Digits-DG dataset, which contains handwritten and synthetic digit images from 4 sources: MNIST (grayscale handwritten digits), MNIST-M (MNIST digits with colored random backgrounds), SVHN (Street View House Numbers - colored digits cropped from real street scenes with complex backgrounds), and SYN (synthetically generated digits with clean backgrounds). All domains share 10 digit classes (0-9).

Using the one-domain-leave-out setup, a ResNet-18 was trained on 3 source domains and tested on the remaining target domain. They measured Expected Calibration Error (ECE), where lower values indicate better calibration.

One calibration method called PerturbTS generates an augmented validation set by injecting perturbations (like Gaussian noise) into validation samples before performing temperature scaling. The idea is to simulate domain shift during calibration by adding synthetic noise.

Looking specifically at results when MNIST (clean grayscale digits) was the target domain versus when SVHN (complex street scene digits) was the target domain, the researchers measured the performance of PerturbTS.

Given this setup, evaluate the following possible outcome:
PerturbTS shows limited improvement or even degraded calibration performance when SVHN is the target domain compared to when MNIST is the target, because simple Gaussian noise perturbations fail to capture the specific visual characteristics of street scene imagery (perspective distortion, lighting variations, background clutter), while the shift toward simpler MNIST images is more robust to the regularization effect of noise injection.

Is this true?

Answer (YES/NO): NO